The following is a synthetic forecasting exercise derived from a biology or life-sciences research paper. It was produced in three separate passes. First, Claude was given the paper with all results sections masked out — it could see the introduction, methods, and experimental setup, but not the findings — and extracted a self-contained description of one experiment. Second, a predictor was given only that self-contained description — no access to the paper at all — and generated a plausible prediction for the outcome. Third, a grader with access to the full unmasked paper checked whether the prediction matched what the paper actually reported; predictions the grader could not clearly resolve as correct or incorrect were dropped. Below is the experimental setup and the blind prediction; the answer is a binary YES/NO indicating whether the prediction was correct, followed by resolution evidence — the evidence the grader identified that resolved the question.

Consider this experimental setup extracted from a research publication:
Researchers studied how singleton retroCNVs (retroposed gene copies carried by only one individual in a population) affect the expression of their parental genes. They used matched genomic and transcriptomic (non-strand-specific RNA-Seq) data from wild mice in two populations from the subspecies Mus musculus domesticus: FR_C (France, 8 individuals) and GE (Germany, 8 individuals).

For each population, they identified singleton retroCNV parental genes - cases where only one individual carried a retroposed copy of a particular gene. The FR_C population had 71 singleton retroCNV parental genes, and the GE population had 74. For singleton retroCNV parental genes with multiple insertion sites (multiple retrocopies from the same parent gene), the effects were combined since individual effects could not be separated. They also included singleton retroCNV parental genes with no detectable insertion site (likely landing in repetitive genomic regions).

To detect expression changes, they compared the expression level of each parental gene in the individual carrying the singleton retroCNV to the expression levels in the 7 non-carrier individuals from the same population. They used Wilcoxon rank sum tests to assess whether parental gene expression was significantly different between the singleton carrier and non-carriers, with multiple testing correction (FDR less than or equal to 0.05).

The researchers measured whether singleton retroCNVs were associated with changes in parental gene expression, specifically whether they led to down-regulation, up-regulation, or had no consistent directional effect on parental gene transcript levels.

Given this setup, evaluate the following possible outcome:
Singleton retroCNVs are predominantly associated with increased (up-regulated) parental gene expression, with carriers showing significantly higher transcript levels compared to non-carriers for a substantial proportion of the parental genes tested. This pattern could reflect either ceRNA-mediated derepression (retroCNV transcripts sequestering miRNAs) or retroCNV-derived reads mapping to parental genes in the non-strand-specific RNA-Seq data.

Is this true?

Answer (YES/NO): NO